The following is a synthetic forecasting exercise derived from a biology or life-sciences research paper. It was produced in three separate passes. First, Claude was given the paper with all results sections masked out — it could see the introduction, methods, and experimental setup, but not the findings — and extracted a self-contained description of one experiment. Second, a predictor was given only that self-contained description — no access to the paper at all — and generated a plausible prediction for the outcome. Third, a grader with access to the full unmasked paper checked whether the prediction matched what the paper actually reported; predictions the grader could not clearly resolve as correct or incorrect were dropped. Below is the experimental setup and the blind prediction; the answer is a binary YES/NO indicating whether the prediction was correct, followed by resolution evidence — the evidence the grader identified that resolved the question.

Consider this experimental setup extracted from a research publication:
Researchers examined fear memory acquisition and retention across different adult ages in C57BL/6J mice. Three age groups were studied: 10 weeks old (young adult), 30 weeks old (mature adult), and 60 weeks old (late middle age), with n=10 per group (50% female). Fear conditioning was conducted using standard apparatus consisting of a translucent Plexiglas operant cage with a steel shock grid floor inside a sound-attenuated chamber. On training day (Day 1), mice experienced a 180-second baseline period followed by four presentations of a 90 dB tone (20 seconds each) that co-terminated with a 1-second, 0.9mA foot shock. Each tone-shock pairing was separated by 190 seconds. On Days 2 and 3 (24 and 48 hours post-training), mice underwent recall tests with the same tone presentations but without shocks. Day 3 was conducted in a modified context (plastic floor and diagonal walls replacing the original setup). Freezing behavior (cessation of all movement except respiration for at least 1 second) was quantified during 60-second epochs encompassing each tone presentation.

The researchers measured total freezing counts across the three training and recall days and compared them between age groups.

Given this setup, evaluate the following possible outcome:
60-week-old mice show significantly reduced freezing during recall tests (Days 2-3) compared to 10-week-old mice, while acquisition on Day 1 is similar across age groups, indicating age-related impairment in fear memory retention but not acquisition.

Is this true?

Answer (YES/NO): NO